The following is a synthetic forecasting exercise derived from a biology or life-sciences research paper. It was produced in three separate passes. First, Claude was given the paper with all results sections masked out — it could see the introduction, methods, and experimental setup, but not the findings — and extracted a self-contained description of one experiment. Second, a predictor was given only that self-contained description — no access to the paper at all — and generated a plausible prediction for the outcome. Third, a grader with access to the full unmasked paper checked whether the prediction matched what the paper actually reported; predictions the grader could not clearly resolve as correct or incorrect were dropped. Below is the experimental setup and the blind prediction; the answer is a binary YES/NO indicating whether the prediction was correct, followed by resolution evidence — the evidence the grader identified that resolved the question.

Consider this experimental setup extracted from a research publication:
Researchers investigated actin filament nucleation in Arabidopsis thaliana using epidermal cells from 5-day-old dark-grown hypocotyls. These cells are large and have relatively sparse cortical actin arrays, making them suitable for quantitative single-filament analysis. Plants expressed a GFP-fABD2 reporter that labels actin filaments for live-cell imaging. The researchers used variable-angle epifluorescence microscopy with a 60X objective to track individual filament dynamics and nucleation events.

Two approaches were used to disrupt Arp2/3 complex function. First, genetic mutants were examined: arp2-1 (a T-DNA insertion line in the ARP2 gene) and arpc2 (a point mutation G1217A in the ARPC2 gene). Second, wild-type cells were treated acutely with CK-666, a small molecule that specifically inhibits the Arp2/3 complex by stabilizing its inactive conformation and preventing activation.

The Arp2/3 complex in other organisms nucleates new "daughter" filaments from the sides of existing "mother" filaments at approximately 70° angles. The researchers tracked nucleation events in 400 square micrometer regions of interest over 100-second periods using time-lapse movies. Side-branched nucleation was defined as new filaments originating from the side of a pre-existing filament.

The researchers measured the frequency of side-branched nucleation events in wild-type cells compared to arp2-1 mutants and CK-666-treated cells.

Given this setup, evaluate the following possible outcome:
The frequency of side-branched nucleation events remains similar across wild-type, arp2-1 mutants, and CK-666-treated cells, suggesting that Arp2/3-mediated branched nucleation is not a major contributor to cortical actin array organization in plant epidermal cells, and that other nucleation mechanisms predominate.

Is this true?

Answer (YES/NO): NO